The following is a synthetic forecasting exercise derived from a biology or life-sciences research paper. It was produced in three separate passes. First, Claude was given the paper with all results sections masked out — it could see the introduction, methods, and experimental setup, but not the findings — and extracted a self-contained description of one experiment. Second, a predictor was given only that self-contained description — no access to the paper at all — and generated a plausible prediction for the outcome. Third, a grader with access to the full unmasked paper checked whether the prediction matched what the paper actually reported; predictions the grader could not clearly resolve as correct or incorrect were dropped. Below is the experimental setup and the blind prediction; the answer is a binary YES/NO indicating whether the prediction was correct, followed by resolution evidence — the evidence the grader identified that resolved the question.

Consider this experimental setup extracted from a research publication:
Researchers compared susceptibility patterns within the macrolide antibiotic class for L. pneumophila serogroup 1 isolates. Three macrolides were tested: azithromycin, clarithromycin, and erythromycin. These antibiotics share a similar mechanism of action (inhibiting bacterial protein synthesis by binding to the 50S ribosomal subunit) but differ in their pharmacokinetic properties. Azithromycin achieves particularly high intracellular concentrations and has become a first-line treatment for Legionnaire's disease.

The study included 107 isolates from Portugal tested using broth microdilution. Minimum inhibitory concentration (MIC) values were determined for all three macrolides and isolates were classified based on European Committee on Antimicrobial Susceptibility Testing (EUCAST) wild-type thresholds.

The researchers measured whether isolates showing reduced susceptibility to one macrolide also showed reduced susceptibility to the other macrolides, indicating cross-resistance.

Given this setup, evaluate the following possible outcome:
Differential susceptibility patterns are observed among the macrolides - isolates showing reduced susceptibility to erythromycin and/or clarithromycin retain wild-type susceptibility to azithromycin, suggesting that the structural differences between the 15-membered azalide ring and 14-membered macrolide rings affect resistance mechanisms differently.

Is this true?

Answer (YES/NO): NO